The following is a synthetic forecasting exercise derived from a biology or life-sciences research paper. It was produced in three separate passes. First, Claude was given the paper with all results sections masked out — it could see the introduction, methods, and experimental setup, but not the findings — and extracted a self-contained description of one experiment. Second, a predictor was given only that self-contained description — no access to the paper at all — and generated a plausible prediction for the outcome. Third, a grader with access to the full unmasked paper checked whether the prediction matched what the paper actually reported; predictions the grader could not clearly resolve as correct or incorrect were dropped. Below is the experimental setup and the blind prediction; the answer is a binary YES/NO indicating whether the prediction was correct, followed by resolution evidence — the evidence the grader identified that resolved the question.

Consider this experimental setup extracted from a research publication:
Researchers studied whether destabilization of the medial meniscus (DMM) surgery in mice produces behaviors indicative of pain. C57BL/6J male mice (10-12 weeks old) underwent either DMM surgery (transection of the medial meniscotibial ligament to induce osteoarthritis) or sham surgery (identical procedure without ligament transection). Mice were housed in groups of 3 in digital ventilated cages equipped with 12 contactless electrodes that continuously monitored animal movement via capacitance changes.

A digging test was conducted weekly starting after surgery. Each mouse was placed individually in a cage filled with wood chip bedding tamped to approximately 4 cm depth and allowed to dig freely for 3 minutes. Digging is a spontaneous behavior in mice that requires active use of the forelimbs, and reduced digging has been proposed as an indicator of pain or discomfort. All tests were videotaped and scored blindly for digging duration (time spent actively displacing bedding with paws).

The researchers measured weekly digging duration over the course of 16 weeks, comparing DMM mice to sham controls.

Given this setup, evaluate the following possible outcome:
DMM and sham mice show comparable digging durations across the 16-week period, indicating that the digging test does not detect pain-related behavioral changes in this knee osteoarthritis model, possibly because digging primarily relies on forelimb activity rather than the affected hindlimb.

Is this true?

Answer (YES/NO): NO